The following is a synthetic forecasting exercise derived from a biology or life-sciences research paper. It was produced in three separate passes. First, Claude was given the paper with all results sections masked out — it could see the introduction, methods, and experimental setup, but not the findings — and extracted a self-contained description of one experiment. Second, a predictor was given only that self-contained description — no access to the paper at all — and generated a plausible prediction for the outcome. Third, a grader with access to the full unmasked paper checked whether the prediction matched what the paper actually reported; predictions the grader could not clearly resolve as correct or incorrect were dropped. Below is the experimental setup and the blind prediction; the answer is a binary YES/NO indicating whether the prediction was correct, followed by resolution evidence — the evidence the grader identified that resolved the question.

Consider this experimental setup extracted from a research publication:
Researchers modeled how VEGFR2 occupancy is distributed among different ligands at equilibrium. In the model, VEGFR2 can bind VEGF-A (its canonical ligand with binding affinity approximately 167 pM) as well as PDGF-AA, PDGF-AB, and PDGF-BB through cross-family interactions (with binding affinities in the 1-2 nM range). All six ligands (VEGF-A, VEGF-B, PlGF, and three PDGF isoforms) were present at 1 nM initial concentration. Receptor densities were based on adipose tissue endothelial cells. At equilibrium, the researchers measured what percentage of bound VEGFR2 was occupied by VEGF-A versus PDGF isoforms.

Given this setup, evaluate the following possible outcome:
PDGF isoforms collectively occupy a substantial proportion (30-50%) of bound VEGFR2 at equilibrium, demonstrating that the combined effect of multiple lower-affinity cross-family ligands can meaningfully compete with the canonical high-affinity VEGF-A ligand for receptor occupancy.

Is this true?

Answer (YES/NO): YES